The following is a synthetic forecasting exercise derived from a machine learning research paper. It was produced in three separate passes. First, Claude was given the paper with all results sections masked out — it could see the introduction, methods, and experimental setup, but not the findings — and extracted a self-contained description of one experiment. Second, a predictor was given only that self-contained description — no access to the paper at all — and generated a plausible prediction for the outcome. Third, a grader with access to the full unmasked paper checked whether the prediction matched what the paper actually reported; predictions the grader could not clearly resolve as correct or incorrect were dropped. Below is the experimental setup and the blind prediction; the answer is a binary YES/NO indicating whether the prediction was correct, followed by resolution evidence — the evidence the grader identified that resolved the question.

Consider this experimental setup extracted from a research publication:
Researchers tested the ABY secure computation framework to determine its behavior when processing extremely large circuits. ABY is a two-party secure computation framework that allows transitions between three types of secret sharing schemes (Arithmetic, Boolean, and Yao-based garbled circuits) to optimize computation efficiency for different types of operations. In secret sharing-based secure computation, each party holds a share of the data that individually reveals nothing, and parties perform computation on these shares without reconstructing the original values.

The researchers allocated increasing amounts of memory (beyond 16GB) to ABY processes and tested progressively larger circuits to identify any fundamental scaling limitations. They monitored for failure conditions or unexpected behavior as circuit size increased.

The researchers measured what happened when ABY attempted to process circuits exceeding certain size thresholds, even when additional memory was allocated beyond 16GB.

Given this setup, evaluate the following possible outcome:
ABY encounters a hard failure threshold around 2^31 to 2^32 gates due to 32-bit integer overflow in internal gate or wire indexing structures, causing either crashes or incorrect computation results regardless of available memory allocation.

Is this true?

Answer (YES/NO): NO